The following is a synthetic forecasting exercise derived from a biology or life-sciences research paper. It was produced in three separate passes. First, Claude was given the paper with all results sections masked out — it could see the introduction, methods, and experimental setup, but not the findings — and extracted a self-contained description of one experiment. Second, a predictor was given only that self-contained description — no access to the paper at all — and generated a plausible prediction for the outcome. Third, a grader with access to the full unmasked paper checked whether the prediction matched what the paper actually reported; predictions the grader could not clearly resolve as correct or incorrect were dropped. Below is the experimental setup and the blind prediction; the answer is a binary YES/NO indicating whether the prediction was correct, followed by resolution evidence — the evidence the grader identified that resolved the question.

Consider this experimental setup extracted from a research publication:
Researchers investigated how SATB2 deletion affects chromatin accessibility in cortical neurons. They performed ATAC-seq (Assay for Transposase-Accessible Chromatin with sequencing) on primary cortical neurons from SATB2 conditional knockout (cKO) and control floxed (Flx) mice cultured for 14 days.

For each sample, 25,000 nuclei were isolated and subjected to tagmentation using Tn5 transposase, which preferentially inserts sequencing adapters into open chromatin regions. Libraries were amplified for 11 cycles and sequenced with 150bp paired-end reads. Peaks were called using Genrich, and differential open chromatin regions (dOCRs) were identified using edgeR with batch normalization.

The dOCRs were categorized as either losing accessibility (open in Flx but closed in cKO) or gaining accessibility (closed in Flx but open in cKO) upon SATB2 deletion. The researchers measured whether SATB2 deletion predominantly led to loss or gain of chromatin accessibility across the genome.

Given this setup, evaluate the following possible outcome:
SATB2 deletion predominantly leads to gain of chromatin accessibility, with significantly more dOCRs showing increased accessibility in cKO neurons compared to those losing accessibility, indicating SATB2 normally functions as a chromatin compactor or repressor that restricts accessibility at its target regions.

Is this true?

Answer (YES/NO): NO